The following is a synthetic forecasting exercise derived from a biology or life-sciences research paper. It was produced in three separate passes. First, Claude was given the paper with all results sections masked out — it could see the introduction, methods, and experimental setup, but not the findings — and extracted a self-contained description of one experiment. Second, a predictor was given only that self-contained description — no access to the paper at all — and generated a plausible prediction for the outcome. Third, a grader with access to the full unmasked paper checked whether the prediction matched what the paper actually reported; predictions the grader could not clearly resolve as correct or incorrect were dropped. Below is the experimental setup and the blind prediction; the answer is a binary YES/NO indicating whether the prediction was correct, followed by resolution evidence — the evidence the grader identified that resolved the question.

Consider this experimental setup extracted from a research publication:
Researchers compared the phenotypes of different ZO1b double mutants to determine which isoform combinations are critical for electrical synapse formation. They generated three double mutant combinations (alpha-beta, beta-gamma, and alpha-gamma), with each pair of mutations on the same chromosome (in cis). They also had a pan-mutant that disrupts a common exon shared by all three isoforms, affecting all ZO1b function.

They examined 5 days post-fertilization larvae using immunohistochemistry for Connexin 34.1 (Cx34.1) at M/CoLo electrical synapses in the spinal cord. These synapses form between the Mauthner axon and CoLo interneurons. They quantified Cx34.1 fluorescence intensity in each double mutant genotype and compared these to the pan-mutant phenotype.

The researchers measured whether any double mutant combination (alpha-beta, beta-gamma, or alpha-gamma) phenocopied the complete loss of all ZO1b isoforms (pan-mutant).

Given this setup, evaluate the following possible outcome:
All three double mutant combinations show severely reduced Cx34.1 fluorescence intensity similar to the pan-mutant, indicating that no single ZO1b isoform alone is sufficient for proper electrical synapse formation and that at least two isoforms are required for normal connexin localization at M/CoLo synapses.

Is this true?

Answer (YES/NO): NO